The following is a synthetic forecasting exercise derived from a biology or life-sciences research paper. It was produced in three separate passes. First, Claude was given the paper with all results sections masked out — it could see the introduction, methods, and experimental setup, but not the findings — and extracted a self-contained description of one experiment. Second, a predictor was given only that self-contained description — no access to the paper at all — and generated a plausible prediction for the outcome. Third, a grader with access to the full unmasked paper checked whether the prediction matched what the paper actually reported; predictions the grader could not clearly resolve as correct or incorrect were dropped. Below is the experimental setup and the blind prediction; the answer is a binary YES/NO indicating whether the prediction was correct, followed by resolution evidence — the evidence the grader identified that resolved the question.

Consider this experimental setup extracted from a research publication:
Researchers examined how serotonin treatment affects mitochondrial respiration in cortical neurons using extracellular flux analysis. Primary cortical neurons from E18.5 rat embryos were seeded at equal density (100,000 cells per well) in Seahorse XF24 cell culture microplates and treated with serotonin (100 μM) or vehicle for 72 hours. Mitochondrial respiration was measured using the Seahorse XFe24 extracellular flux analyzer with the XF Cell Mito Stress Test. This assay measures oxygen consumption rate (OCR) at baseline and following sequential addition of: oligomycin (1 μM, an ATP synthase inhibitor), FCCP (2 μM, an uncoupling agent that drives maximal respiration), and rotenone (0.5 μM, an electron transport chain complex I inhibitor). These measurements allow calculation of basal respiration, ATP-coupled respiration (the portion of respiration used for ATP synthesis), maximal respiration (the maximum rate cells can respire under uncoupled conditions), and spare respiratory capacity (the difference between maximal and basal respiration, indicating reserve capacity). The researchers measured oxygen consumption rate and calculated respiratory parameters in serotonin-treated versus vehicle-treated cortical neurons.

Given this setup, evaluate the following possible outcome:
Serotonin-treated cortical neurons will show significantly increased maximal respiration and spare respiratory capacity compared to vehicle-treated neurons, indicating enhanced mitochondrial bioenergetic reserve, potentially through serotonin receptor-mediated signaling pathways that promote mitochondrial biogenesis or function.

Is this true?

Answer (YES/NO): YES